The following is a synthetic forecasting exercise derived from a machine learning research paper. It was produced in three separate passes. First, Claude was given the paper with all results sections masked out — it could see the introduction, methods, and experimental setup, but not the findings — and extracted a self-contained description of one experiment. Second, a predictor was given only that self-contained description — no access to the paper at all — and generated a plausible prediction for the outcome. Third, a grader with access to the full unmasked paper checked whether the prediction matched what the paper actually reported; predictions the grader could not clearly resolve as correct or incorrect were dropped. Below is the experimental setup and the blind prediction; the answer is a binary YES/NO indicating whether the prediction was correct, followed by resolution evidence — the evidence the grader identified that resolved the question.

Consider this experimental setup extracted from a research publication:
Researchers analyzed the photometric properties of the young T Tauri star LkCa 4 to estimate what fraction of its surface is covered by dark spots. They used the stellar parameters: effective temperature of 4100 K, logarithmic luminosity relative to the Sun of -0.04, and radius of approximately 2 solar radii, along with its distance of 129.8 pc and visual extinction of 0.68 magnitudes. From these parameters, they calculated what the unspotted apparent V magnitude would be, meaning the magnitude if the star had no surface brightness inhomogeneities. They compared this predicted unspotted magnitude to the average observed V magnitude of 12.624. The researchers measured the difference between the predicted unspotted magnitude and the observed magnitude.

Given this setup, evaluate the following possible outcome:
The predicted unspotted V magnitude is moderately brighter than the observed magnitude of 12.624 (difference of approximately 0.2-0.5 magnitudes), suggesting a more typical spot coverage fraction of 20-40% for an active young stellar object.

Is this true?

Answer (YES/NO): NO